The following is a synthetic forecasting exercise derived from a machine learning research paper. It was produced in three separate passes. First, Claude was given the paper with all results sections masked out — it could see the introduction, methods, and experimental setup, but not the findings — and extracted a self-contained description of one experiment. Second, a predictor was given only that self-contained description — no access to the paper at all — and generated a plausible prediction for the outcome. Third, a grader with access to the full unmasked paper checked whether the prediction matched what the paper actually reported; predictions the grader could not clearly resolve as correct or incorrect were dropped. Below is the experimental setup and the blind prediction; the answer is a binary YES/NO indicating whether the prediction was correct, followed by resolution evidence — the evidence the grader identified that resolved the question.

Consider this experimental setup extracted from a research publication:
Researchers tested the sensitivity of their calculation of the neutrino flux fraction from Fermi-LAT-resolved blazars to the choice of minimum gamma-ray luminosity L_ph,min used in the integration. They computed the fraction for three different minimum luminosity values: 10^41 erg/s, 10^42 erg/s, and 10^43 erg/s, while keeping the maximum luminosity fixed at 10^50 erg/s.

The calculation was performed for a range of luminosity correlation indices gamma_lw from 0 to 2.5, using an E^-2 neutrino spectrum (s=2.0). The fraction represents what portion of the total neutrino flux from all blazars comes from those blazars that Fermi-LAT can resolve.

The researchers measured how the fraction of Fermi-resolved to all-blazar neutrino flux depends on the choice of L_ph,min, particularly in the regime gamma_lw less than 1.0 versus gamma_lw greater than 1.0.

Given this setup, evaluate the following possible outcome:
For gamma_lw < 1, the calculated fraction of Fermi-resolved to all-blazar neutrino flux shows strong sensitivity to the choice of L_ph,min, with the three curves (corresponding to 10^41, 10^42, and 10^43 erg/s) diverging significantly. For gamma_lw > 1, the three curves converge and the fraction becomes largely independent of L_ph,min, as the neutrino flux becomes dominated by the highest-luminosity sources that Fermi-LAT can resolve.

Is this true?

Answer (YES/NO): NO